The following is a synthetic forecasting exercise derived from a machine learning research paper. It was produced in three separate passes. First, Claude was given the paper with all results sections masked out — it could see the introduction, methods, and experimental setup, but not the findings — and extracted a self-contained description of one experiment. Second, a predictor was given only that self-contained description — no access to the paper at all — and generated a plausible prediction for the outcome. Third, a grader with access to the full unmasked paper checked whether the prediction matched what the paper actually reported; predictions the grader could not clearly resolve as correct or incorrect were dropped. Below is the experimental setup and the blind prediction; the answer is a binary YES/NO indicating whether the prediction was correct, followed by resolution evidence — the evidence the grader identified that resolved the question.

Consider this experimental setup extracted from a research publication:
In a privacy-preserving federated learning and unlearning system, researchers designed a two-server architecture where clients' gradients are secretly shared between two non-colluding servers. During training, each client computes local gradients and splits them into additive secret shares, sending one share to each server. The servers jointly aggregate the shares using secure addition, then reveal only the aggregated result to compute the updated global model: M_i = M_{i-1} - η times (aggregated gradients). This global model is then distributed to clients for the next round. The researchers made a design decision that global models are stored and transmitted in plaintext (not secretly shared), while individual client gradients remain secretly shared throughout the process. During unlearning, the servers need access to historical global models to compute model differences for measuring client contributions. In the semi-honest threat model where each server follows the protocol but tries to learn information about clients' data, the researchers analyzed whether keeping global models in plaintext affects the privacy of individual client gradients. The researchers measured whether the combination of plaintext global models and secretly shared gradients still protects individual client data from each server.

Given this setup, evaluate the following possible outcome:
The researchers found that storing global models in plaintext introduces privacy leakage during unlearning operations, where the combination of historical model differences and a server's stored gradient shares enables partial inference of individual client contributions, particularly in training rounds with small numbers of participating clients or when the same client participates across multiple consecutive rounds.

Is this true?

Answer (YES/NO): NO